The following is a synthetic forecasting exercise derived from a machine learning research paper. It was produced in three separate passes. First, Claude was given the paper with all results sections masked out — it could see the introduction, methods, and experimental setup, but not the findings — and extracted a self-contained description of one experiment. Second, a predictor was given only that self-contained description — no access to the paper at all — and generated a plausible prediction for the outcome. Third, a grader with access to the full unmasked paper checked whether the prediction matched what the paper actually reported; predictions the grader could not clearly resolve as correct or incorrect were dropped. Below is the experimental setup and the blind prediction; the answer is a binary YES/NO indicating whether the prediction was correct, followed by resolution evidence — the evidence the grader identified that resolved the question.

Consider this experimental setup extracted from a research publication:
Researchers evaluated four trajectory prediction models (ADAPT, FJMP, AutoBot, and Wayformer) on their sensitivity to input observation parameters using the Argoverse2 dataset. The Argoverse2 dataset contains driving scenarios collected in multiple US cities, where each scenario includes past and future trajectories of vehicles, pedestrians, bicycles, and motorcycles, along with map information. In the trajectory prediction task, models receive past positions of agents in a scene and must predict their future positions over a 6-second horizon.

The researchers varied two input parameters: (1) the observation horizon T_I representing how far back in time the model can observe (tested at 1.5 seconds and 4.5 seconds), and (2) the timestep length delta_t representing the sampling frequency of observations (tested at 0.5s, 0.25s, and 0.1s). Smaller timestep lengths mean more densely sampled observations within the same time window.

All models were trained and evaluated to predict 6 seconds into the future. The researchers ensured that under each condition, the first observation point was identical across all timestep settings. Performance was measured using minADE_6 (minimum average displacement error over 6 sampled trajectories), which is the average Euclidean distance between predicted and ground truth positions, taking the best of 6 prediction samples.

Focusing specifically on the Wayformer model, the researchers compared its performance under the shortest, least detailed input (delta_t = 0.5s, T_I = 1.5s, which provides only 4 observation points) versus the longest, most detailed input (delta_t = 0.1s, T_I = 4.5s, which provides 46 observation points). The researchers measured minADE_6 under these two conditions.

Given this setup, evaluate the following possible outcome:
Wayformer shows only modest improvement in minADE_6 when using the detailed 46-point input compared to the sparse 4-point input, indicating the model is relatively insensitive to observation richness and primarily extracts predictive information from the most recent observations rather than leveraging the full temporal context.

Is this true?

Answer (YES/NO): YES